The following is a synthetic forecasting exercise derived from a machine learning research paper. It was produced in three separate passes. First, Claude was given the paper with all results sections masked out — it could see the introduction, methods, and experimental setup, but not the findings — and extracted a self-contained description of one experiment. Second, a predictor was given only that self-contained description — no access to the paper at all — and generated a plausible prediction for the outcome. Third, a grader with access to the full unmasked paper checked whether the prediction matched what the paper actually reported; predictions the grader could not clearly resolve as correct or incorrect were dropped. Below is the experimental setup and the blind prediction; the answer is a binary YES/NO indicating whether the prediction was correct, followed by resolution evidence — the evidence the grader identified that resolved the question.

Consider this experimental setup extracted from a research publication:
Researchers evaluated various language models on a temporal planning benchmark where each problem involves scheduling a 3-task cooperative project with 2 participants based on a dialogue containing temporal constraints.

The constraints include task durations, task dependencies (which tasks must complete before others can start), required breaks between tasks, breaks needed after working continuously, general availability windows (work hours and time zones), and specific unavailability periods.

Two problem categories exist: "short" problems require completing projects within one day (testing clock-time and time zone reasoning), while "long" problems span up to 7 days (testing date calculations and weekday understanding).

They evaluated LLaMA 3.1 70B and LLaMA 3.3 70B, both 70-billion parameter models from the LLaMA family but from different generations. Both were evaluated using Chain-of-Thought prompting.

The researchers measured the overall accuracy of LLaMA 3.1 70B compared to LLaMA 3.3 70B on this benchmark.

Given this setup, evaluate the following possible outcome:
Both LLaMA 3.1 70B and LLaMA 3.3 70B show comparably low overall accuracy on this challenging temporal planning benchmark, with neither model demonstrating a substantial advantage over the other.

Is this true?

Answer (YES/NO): NO